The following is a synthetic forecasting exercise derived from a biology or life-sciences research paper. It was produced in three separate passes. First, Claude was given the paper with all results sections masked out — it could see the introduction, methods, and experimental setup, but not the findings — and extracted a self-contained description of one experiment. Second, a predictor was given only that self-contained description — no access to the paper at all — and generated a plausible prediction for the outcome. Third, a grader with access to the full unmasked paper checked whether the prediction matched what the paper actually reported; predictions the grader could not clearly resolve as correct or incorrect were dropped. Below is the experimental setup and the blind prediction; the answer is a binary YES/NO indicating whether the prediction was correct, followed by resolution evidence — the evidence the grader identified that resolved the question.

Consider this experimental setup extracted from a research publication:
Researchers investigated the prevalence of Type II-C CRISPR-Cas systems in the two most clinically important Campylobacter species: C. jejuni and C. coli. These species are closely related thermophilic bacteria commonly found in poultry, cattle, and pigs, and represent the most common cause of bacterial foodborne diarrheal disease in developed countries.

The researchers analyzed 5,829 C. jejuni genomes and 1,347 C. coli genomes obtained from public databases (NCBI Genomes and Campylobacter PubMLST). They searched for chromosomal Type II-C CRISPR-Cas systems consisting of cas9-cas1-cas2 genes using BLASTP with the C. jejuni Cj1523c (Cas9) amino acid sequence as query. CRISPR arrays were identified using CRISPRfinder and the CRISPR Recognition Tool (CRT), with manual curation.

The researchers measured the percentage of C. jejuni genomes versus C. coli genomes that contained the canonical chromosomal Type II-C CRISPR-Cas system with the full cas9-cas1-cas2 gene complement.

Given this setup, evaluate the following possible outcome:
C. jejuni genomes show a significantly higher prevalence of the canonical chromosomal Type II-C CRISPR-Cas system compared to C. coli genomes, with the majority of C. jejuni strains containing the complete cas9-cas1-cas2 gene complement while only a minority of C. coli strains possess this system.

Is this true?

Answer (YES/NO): YES